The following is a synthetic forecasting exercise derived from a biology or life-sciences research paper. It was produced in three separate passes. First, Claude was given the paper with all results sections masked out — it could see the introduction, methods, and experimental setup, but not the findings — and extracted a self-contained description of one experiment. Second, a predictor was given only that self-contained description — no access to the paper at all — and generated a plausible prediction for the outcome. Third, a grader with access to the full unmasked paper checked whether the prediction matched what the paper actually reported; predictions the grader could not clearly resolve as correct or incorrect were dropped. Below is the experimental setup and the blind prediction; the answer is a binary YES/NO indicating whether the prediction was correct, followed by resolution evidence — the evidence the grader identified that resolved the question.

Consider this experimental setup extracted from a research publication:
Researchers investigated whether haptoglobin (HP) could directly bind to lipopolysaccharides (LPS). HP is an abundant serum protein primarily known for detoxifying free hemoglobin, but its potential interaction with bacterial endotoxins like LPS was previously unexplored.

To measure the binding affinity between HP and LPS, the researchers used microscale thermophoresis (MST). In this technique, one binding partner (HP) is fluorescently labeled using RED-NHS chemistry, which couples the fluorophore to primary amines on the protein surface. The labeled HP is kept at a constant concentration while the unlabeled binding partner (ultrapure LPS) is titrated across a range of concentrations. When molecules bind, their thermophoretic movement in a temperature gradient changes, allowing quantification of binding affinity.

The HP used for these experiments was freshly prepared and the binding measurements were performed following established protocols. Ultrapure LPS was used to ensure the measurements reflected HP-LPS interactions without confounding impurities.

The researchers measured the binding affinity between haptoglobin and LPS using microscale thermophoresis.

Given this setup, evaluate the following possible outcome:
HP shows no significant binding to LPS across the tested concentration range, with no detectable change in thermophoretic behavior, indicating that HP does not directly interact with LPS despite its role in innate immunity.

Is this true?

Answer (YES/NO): NO